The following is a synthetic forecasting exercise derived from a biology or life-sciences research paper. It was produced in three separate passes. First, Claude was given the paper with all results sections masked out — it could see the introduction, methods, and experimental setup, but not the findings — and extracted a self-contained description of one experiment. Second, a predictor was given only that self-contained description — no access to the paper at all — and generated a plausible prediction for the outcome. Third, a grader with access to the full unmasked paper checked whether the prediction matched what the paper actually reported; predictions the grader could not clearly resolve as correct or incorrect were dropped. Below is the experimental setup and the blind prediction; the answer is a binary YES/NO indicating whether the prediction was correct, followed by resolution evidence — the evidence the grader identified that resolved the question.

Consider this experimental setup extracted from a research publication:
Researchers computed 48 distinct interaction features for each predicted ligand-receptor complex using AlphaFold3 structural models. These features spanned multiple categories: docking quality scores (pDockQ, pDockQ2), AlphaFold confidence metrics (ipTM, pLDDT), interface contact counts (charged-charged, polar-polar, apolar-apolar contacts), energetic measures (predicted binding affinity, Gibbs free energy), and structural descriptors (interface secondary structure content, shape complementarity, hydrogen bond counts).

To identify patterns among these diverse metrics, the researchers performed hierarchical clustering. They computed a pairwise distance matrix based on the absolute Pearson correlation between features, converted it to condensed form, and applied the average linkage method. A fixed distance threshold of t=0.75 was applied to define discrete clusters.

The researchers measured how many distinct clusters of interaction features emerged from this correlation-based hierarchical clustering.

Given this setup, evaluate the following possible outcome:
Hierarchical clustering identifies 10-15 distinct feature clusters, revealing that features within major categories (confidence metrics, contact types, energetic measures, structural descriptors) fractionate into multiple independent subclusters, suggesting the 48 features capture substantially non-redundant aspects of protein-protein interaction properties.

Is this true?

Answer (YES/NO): NO